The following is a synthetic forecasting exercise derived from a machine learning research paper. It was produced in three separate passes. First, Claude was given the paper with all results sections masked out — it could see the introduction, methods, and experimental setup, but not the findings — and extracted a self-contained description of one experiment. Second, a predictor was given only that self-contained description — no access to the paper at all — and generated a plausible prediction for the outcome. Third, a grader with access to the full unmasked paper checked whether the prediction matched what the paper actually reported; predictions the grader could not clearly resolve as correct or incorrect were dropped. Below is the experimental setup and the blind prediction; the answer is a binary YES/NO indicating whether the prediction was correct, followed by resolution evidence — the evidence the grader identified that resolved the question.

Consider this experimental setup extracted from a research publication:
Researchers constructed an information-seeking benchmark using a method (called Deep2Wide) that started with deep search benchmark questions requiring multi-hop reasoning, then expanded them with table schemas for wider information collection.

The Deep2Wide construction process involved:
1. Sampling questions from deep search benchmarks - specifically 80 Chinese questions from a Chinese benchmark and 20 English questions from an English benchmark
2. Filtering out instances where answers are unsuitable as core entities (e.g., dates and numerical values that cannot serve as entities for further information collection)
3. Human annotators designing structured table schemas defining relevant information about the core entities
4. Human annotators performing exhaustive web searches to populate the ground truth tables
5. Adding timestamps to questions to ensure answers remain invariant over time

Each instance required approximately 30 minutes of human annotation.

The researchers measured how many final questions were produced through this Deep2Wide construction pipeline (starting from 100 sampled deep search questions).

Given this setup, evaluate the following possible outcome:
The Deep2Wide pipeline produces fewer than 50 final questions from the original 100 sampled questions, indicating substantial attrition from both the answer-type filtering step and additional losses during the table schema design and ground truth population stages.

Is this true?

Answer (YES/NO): NO